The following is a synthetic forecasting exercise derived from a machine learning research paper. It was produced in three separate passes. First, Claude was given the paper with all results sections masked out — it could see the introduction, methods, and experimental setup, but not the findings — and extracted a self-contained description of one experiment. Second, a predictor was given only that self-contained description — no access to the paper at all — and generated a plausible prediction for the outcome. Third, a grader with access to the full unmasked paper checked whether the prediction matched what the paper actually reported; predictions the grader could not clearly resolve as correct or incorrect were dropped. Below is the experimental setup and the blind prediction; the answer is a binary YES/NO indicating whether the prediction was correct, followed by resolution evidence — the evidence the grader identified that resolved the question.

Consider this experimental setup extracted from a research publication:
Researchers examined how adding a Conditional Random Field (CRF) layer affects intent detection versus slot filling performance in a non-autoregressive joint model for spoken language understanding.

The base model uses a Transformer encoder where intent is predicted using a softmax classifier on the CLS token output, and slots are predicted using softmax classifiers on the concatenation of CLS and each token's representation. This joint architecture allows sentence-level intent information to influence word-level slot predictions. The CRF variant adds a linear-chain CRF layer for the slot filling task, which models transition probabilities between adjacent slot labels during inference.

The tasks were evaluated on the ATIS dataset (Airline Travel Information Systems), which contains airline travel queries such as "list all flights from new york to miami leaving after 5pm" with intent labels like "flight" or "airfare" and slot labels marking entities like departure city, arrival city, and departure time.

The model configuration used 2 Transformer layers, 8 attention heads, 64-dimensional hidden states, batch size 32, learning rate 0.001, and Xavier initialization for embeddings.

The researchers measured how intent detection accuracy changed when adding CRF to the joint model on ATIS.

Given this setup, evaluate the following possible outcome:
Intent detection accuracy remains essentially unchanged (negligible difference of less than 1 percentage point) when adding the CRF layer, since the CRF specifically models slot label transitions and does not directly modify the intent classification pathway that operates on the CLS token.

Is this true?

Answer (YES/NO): YES